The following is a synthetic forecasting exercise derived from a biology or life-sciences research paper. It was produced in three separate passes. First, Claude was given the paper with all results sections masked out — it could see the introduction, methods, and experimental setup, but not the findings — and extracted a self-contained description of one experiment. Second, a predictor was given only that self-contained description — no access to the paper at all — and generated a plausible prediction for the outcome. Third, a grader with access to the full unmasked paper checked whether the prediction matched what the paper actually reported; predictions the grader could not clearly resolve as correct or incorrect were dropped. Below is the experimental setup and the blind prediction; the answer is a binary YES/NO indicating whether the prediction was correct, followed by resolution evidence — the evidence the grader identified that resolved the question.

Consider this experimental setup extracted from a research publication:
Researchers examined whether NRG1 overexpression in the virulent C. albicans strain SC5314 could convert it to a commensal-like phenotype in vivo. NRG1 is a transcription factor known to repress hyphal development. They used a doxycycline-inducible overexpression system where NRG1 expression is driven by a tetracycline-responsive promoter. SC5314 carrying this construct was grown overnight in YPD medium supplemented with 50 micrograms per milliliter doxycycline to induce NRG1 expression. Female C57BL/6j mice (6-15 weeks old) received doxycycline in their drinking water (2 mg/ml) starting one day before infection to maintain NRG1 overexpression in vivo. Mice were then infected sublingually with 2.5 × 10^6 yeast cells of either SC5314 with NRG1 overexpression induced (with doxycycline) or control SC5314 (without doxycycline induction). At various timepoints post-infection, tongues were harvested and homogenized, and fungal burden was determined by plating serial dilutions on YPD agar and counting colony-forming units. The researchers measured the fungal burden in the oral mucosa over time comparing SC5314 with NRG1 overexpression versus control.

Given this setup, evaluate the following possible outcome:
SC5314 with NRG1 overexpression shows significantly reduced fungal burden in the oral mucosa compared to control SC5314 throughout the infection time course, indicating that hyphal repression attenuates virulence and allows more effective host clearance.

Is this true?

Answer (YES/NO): NO